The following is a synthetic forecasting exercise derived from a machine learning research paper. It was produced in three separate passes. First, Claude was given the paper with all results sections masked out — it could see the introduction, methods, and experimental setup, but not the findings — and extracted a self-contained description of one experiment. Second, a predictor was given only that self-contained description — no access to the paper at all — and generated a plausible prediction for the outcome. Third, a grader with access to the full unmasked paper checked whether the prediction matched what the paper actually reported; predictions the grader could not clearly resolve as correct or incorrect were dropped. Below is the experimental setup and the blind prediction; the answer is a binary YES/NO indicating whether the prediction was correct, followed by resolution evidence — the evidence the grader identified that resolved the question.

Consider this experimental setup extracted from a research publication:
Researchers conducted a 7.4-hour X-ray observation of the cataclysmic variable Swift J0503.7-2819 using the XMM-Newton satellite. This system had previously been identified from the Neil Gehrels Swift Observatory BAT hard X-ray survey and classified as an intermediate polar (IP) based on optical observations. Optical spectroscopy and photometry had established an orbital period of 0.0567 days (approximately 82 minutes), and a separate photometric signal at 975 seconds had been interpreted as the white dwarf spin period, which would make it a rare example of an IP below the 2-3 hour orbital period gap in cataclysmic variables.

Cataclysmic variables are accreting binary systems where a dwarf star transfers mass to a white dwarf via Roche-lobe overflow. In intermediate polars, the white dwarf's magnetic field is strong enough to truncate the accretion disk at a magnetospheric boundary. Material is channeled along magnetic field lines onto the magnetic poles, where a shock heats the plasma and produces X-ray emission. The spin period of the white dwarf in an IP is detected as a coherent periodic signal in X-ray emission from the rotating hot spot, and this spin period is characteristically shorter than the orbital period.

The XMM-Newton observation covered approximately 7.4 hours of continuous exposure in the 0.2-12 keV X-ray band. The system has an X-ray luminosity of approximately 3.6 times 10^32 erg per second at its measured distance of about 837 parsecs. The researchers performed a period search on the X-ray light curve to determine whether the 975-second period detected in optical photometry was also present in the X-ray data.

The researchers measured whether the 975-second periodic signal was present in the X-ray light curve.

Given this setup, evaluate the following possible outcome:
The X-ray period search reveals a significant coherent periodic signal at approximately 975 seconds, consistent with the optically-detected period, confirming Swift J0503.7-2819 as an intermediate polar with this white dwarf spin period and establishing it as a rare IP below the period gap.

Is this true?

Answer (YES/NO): NO